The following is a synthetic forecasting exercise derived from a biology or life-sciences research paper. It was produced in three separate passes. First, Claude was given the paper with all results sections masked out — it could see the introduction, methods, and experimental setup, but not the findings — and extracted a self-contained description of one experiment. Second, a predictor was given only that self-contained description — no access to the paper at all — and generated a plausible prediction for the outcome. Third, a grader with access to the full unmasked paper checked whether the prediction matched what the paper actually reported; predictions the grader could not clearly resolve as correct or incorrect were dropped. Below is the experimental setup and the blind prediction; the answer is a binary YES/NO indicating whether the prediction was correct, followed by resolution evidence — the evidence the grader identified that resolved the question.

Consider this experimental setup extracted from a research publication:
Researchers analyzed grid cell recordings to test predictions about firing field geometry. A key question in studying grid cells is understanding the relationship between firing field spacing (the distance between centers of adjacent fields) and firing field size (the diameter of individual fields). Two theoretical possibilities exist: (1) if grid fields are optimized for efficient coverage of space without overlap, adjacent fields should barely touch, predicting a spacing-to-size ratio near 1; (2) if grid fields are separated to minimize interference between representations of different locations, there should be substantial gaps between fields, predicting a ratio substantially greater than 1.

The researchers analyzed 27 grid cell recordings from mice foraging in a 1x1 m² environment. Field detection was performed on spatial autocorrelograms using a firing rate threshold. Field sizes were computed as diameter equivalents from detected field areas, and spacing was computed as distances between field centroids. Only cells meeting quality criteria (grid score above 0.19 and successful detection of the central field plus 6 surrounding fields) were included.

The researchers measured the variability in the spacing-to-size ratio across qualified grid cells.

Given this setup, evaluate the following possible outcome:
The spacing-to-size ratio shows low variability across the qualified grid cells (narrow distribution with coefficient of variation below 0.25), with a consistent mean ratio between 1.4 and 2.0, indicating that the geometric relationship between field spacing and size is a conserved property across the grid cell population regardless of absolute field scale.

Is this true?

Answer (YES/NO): NO